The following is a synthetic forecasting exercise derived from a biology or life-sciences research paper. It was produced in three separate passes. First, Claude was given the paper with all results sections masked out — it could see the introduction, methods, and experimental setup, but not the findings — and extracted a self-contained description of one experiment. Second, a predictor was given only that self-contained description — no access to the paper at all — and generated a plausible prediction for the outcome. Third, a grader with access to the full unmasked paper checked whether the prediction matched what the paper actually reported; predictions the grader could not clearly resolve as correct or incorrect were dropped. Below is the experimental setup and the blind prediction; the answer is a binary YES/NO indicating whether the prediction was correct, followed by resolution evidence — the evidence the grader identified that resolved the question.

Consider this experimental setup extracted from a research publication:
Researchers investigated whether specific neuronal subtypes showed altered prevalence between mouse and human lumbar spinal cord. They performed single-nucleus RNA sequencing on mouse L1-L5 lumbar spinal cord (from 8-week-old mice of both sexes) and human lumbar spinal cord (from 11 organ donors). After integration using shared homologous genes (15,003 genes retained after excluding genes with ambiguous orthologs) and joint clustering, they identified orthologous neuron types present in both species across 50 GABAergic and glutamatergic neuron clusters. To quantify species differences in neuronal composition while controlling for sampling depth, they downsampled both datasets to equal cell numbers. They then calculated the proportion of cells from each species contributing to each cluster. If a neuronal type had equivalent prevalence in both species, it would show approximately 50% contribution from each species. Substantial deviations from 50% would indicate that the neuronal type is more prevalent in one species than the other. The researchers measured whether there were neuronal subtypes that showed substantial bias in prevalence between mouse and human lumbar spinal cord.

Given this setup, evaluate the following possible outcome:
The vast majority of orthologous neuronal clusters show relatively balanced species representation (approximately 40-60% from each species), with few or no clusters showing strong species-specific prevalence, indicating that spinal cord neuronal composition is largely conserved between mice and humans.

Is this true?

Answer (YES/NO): NO